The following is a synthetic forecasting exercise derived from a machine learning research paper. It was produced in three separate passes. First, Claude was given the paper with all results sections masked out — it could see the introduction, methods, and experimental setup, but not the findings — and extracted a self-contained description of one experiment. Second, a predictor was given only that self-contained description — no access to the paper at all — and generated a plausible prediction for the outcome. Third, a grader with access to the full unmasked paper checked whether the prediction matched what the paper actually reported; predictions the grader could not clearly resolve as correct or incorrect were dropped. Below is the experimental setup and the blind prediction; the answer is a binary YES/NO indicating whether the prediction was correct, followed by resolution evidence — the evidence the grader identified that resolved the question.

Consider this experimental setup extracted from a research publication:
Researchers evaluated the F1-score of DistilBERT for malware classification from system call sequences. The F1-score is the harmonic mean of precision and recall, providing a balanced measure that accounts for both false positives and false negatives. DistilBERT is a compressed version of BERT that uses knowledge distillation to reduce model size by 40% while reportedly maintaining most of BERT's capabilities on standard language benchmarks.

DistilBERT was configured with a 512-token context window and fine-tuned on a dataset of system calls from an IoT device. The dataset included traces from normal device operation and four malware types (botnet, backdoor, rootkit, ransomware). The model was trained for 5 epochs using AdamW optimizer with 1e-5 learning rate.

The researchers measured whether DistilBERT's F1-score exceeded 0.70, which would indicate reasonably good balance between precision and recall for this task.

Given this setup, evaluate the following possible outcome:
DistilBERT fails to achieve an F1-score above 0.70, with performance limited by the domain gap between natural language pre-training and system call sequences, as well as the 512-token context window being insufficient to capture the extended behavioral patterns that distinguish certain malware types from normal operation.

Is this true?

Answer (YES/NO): YES